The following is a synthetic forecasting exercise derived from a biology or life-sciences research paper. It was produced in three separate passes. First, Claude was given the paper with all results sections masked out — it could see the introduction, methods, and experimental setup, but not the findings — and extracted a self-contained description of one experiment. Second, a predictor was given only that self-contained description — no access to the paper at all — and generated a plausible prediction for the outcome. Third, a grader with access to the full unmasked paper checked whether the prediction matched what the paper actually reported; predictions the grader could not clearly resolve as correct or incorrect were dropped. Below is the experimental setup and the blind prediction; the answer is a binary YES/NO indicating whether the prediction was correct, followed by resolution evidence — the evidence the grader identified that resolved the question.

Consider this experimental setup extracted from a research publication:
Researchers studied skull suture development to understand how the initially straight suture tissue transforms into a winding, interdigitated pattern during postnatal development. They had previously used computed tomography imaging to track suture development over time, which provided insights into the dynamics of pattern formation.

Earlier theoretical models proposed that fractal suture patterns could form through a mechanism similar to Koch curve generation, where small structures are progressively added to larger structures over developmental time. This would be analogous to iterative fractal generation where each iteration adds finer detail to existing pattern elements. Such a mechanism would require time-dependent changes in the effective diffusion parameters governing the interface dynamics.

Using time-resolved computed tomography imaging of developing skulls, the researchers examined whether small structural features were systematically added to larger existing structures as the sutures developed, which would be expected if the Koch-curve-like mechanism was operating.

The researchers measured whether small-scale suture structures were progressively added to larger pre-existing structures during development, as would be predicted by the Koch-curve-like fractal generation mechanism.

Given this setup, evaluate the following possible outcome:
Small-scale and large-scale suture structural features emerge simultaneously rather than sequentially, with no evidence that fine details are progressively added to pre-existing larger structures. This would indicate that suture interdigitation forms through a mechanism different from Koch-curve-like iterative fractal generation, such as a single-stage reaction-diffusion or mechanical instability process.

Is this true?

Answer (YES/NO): YES